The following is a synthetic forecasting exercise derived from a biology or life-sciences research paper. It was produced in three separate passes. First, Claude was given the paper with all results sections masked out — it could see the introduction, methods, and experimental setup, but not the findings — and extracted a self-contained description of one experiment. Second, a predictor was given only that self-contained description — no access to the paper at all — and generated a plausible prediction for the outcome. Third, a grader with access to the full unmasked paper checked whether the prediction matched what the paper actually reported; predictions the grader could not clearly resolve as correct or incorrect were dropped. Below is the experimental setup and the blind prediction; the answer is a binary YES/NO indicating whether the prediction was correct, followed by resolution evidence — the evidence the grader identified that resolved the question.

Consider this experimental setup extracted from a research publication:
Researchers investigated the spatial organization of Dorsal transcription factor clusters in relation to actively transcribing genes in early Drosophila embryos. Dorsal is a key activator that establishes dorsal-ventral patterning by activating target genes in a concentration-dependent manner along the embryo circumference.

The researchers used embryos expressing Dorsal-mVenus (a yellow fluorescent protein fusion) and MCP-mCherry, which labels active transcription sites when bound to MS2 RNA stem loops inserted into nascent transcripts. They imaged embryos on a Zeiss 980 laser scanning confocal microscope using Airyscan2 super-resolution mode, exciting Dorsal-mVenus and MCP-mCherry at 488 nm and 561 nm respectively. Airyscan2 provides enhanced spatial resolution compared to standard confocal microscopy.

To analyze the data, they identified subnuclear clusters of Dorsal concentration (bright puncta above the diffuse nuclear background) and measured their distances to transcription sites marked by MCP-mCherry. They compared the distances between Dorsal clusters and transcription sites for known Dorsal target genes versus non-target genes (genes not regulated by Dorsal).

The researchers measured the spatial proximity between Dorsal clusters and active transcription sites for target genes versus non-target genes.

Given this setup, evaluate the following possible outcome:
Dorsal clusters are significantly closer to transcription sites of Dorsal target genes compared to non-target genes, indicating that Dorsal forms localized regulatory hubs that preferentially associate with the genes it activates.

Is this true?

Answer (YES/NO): YES